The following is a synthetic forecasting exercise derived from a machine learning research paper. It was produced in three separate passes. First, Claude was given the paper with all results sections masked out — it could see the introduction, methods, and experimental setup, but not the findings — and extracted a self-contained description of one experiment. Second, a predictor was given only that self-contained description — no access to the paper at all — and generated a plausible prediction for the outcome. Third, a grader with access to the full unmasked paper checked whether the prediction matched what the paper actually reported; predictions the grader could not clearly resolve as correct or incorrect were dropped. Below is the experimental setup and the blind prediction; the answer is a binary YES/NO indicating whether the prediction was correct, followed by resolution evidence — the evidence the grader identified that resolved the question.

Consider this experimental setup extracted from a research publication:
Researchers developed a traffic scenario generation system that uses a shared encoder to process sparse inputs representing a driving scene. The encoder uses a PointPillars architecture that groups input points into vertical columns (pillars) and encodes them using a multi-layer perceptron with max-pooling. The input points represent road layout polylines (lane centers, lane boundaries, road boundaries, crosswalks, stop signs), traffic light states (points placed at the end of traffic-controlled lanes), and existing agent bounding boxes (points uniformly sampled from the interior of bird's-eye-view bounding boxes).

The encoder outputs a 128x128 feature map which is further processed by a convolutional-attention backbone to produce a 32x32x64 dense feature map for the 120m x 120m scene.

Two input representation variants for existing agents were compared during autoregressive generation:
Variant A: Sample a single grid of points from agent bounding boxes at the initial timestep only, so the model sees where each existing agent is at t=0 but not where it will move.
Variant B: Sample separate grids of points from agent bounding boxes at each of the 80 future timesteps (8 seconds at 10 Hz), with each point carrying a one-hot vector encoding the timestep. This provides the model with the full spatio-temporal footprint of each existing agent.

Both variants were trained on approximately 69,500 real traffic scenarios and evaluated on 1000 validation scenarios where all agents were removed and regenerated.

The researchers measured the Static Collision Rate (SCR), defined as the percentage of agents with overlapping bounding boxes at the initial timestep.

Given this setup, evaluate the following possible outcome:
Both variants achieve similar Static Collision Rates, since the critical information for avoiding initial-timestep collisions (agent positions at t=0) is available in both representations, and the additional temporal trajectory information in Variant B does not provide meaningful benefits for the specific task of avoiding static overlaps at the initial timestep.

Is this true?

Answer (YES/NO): NO